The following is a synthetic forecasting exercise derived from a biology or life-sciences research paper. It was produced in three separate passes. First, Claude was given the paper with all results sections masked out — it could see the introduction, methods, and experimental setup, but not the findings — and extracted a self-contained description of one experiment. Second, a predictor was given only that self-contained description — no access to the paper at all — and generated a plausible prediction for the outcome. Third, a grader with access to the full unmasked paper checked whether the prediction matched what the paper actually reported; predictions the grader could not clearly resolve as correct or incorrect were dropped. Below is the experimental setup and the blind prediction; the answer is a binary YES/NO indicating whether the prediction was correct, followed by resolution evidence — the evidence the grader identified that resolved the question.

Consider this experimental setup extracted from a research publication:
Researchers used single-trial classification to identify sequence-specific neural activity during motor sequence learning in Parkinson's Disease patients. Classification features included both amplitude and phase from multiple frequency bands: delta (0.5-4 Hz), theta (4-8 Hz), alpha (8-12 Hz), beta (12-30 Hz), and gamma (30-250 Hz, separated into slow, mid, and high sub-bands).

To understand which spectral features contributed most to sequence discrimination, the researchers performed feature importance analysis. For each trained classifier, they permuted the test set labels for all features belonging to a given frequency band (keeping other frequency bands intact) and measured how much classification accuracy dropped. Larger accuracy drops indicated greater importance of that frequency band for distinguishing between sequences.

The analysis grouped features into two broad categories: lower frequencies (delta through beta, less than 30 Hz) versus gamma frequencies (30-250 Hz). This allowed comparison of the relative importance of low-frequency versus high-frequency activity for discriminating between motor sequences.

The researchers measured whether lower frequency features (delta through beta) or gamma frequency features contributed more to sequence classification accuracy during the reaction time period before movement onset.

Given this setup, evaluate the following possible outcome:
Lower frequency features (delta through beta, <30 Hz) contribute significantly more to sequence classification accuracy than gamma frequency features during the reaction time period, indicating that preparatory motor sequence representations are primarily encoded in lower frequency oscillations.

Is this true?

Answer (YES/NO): NO